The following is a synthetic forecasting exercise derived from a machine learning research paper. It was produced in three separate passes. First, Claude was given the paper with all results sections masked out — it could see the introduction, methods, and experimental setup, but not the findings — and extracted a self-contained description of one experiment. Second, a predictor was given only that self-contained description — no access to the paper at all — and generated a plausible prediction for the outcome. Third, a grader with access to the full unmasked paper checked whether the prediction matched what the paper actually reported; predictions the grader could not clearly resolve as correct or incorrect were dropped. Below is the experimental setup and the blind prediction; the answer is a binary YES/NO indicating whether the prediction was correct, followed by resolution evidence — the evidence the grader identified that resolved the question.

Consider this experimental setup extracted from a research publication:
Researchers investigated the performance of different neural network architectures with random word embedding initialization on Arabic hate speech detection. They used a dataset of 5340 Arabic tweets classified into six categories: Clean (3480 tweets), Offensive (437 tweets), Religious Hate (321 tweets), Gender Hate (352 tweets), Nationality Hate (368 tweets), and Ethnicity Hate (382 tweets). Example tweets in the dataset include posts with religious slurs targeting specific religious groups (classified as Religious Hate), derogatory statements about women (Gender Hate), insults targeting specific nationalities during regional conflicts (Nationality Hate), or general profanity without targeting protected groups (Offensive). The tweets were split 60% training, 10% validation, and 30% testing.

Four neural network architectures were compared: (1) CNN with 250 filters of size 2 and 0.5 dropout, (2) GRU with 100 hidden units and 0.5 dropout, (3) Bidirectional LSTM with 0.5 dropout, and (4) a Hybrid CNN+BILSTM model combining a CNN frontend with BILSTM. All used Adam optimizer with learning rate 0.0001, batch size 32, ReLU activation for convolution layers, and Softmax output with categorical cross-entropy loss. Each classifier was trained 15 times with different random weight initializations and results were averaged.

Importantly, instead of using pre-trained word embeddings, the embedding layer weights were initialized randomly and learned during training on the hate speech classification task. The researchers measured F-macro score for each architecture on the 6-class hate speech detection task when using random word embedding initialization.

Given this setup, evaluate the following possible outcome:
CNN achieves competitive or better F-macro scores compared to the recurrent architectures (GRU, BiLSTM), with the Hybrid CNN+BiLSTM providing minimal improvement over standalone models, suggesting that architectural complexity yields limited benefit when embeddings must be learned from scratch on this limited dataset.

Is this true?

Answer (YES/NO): YES